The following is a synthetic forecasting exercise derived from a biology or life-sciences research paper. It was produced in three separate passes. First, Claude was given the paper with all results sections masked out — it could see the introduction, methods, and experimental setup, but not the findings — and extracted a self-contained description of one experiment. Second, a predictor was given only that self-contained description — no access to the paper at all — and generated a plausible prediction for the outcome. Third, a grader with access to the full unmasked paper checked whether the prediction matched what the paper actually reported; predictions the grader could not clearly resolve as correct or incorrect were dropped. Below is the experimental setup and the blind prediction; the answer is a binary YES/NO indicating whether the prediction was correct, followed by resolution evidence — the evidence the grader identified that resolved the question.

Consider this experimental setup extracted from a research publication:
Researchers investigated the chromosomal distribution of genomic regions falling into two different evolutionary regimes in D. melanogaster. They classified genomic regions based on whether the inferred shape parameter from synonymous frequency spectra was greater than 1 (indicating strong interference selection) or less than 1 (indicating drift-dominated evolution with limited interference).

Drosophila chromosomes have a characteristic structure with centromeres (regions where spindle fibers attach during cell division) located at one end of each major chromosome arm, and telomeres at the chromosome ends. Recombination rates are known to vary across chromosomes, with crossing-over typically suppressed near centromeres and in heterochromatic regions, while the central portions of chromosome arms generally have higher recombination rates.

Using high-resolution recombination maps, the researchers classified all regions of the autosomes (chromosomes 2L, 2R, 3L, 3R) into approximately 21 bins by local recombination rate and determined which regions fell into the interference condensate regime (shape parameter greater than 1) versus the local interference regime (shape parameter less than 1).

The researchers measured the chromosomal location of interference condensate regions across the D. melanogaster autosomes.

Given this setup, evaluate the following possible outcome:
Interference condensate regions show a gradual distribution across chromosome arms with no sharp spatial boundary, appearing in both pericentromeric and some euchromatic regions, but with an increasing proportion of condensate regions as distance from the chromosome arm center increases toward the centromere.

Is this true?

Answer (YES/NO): NO